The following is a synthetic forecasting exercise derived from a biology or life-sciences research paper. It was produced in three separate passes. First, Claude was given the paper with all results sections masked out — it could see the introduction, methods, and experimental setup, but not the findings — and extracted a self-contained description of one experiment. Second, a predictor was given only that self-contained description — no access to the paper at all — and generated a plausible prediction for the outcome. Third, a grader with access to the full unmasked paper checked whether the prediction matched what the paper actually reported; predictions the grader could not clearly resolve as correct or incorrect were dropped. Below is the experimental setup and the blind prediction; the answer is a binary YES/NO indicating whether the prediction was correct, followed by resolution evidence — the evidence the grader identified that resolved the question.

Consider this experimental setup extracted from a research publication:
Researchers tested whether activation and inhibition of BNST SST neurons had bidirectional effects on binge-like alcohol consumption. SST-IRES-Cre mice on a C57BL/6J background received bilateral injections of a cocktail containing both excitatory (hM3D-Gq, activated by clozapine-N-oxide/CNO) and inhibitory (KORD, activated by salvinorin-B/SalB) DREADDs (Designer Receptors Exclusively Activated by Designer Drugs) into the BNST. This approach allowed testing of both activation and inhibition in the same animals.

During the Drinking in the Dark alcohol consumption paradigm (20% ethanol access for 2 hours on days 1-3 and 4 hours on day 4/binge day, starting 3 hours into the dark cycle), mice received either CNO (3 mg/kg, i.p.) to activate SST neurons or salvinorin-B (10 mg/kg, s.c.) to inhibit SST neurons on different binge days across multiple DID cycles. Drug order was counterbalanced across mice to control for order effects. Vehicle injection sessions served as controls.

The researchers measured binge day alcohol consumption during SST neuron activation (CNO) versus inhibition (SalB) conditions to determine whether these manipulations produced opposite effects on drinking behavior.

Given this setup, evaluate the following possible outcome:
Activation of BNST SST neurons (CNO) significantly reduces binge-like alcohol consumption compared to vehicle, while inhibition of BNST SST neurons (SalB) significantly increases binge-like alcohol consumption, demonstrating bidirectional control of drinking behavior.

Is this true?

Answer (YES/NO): NO